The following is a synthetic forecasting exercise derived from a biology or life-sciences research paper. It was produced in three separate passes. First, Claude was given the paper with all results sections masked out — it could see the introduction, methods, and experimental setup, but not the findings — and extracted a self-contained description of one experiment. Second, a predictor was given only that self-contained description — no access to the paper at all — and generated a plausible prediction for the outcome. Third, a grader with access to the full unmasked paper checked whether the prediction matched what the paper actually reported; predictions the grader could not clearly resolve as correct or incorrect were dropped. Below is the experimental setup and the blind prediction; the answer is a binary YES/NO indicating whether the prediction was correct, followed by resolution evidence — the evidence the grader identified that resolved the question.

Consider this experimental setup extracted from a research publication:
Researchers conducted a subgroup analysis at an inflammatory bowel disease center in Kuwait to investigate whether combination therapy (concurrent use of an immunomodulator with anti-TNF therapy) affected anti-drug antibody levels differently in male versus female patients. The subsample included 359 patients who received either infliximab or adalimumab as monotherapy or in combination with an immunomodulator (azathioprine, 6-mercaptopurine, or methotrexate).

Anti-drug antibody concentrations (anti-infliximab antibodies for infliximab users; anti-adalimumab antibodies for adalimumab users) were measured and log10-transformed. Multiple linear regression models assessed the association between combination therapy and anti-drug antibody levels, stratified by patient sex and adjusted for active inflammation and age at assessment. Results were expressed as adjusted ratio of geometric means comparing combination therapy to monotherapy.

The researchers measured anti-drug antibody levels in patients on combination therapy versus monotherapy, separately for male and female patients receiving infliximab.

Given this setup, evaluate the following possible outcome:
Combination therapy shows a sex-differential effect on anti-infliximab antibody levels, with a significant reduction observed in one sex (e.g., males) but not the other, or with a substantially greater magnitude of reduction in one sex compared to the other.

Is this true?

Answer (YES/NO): YES